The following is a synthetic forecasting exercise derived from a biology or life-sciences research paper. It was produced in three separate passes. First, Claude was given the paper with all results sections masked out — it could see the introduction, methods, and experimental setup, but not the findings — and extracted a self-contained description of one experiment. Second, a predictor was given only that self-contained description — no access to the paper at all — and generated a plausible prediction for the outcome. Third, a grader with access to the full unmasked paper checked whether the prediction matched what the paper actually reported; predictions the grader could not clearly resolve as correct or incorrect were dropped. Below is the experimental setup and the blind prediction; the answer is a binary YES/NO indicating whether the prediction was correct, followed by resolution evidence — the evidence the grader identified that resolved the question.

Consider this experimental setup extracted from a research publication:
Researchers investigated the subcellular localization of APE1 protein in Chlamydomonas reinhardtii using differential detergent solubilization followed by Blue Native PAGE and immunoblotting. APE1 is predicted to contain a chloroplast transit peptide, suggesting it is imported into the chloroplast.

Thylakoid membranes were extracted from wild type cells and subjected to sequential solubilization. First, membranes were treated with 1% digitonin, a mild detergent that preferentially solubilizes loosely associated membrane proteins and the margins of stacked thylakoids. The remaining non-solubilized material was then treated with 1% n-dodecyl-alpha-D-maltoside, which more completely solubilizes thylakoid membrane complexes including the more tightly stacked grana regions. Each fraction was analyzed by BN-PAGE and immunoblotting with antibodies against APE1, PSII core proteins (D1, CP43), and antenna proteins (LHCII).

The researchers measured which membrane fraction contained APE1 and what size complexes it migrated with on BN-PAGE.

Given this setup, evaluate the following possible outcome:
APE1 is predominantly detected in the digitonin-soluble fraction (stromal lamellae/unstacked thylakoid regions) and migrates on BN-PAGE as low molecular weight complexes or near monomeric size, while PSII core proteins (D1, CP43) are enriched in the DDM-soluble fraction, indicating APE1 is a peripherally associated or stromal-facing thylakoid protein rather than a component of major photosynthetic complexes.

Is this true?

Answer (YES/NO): NO